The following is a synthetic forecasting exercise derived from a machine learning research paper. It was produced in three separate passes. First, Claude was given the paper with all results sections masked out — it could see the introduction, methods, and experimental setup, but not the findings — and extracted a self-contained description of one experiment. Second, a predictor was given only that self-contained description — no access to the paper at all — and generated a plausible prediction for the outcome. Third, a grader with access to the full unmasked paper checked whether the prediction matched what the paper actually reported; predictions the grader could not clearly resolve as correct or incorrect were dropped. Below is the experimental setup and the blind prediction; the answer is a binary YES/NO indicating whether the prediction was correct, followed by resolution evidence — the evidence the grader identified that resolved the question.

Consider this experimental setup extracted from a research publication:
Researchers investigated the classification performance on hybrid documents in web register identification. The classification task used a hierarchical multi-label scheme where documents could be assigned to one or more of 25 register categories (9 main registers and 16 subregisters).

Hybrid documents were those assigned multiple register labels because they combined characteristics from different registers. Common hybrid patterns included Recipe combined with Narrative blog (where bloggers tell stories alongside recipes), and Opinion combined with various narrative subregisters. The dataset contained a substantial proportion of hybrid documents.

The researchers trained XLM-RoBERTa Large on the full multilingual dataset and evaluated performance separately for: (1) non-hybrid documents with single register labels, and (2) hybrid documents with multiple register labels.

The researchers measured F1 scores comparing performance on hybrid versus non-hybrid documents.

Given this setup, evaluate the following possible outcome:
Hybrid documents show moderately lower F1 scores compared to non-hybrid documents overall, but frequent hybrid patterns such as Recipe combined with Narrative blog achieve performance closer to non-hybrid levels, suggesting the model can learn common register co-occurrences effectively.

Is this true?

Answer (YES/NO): NO